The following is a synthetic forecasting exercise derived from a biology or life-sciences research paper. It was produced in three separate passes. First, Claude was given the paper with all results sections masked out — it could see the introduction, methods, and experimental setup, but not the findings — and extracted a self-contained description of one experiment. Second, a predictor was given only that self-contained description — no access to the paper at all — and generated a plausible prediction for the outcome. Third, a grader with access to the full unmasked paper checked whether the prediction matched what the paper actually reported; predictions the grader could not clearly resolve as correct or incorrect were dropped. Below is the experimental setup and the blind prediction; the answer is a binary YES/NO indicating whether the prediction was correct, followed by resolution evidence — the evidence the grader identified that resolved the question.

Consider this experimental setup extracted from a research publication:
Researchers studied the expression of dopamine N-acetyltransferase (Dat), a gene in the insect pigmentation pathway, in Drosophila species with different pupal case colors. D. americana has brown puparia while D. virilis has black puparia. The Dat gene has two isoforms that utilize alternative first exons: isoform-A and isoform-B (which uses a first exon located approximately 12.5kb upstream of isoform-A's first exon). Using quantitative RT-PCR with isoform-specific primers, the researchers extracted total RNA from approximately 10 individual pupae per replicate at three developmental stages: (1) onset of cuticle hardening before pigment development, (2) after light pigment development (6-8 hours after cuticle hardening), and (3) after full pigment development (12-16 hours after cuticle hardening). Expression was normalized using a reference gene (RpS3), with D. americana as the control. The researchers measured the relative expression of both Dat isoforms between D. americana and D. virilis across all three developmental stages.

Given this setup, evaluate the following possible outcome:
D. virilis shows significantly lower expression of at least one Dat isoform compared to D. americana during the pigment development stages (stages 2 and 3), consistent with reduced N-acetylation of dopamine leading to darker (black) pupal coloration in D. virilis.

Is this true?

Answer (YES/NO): YES